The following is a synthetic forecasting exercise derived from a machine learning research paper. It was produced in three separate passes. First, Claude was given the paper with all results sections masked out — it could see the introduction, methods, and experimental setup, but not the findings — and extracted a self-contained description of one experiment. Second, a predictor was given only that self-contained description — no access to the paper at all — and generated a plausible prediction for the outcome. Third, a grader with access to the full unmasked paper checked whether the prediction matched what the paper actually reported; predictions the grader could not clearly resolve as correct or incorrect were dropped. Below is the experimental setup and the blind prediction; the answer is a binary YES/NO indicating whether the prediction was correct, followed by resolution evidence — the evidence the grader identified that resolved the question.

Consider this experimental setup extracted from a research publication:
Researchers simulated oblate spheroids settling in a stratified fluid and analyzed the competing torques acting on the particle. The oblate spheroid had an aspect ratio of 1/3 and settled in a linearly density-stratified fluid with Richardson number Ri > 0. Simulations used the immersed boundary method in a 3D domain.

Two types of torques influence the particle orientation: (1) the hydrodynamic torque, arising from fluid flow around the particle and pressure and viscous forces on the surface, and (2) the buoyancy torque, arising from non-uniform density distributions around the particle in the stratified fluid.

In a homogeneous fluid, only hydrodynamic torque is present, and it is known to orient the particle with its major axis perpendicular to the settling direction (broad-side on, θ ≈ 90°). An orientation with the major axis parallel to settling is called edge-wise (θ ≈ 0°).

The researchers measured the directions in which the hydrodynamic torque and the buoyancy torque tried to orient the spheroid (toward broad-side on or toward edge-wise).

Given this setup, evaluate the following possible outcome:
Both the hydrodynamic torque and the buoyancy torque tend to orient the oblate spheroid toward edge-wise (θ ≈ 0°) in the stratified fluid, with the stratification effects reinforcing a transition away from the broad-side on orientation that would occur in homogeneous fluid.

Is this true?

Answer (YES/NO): NO